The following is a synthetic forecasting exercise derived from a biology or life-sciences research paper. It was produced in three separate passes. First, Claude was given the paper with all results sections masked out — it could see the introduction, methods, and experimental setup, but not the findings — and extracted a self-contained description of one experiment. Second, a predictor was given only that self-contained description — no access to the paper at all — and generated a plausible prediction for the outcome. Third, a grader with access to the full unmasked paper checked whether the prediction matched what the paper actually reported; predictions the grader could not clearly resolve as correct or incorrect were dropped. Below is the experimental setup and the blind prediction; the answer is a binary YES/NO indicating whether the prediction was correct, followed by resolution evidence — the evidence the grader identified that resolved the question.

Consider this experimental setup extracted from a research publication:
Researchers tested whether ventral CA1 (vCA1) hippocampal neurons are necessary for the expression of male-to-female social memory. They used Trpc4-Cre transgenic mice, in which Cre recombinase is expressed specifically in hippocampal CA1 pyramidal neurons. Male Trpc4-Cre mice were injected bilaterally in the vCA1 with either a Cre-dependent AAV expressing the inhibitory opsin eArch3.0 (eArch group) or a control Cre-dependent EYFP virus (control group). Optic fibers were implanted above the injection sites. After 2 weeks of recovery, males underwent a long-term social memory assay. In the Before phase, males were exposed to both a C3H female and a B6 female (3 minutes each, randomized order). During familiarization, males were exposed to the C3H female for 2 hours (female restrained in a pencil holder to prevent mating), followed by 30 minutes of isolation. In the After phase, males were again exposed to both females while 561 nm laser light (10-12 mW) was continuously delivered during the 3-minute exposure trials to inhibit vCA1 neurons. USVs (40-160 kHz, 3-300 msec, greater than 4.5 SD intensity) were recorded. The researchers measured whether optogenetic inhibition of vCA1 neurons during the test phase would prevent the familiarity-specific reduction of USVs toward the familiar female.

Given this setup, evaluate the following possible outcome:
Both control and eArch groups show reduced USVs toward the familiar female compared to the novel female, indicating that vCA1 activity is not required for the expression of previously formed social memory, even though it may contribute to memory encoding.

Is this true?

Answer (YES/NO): NO